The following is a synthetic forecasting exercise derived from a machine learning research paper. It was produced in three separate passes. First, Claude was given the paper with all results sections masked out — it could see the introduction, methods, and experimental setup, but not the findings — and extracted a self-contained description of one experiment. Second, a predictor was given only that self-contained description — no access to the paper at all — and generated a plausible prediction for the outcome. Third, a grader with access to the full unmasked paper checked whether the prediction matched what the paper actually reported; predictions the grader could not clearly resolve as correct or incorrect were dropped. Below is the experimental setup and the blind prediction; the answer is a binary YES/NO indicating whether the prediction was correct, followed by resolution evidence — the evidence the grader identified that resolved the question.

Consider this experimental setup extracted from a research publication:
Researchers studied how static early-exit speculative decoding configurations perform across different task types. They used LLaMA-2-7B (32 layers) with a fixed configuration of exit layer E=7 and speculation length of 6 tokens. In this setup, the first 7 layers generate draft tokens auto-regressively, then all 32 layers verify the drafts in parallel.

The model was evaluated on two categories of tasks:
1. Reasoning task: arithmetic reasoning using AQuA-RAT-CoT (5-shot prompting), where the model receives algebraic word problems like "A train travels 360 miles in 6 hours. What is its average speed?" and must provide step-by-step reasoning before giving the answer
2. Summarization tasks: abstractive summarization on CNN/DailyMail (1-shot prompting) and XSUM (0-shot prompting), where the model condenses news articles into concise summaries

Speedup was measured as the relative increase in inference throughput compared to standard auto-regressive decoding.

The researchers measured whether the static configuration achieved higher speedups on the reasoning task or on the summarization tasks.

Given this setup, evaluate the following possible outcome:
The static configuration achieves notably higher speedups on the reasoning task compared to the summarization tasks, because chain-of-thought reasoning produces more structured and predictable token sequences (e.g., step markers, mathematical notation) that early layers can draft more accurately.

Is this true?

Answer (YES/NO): NO